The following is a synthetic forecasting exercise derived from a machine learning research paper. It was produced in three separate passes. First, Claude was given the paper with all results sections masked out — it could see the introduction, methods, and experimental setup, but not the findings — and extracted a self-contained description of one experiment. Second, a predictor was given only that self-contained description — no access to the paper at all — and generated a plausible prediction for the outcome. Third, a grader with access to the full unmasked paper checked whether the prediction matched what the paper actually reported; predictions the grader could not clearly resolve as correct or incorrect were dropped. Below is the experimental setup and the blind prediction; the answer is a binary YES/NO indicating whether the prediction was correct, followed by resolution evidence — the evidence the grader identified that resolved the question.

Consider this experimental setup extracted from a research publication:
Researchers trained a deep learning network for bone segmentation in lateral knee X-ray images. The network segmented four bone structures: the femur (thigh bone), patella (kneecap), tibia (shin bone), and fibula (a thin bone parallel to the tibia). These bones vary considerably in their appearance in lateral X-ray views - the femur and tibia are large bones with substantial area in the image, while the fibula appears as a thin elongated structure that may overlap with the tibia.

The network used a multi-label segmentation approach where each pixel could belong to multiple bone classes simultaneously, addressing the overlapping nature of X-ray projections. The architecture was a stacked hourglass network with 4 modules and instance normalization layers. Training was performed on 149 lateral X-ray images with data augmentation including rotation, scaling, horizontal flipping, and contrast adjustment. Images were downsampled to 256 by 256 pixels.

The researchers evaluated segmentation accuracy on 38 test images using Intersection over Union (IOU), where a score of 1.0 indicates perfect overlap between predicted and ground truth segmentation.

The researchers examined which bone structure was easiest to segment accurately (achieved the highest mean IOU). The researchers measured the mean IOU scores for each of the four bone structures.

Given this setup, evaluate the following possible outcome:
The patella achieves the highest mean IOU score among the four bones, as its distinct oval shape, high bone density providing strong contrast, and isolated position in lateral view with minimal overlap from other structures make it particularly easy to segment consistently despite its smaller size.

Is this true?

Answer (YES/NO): NO